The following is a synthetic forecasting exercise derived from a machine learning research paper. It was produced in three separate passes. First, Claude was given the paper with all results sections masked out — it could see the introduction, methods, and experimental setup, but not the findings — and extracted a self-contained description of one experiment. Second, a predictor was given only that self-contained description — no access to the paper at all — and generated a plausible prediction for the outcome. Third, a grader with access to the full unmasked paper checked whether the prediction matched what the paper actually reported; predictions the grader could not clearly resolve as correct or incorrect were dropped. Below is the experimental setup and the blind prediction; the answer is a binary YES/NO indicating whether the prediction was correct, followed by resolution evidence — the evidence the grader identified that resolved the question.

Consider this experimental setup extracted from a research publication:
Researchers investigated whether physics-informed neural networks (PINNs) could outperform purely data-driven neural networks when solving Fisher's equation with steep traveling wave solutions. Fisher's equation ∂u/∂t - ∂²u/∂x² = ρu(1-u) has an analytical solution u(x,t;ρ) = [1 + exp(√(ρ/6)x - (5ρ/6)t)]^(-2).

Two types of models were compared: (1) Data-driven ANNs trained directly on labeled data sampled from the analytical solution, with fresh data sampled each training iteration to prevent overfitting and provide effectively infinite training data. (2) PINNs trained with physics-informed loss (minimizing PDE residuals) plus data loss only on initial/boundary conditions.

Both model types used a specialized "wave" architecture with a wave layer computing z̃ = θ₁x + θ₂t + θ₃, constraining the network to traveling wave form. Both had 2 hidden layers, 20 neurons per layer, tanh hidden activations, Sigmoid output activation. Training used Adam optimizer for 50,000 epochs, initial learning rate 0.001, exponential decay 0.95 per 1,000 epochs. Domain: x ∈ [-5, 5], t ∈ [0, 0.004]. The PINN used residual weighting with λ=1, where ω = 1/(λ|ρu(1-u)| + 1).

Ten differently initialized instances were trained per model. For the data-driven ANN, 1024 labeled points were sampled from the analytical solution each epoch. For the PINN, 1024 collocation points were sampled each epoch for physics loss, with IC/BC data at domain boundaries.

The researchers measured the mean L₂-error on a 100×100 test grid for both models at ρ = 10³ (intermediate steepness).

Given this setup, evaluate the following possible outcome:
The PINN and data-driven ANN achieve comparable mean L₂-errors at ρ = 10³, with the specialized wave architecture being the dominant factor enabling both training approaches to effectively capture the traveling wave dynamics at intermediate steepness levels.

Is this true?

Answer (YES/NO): NO